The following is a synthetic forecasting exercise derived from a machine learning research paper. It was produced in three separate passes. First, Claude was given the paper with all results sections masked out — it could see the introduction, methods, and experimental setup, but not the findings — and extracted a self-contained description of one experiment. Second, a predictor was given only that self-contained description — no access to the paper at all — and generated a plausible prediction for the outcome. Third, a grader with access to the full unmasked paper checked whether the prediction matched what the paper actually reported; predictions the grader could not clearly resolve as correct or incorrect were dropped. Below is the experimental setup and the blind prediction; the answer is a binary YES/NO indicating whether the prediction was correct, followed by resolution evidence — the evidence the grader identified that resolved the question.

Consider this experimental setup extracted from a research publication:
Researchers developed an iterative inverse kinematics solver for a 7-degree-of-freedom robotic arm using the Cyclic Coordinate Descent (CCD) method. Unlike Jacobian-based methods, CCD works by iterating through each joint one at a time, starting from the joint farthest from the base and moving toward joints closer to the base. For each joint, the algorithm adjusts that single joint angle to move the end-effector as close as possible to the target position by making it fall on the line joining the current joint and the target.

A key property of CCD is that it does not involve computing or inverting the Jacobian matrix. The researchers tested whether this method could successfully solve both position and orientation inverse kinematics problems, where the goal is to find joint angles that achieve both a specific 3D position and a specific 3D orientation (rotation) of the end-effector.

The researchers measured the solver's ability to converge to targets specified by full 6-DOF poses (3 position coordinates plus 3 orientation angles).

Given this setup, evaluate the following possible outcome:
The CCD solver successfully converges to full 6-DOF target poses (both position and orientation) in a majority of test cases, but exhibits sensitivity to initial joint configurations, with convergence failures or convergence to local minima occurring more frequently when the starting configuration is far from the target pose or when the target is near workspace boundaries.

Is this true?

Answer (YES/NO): NO